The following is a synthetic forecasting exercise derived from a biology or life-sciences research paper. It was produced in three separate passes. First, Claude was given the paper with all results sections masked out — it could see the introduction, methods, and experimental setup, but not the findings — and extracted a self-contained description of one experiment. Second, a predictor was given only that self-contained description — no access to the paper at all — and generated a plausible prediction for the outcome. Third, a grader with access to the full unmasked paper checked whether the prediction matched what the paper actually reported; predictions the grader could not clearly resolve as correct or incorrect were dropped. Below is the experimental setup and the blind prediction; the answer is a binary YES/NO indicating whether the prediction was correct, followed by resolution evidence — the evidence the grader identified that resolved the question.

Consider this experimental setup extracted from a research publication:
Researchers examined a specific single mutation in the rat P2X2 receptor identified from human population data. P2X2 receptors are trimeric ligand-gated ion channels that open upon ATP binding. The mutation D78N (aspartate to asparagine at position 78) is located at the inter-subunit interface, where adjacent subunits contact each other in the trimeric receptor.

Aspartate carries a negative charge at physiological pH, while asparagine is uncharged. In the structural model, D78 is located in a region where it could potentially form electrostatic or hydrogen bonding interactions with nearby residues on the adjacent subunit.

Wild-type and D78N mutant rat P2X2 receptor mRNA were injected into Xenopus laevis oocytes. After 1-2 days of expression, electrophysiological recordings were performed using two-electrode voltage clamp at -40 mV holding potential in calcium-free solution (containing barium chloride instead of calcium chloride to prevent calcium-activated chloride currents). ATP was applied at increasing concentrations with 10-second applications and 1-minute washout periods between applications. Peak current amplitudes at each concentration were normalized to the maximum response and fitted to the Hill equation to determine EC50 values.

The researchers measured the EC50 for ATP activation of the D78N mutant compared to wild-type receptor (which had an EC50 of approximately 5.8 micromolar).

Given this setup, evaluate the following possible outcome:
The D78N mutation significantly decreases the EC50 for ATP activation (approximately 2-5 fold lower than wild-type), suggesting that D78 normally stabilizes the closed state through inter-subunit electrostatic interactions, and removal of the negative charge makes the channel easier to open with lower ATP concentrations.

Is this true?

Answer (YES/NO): YES